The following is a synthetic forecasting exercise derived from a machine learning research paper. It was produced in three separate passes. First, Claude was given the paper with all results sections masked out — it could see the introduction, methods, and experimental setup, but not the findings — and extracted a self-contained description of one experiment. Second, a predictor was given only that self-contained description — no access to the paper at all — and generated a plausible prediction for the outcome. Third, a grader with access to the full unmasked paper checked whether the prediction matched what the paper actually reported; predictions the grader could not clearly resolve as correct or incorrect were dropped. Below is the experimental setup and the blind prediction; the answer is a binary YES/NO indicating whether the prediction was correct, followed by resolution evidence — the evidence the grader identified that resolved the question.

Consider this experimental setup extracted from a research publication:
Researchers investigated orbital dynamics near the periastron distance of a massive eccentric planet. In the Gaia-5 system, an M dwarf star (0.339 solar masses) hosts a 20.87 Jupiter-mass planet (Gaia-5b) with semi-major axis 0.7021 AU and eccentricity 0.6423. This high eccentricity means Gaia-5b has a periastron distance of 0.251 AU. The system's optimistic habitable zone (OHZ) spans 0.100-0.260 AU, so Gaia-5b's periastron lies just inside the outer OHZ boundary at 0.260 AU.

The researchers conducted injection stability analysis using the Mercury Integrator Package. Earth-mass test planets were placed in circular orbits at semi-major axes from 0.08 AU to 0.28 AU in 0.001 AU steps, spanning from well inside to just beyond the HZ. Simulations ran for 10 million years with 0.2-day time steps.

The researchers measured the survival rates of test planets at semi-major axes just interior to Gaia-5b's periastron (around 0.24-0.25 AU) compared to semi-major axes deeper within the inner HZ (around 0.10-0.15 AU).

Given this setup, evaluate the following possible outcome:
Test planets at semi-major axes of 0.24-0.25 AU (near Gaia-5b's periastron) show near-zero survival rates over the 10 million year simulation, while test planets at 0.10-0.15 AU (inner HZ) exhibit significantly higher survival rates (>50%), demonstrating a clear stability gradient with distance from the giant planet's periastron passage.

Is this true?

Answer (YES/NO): NO